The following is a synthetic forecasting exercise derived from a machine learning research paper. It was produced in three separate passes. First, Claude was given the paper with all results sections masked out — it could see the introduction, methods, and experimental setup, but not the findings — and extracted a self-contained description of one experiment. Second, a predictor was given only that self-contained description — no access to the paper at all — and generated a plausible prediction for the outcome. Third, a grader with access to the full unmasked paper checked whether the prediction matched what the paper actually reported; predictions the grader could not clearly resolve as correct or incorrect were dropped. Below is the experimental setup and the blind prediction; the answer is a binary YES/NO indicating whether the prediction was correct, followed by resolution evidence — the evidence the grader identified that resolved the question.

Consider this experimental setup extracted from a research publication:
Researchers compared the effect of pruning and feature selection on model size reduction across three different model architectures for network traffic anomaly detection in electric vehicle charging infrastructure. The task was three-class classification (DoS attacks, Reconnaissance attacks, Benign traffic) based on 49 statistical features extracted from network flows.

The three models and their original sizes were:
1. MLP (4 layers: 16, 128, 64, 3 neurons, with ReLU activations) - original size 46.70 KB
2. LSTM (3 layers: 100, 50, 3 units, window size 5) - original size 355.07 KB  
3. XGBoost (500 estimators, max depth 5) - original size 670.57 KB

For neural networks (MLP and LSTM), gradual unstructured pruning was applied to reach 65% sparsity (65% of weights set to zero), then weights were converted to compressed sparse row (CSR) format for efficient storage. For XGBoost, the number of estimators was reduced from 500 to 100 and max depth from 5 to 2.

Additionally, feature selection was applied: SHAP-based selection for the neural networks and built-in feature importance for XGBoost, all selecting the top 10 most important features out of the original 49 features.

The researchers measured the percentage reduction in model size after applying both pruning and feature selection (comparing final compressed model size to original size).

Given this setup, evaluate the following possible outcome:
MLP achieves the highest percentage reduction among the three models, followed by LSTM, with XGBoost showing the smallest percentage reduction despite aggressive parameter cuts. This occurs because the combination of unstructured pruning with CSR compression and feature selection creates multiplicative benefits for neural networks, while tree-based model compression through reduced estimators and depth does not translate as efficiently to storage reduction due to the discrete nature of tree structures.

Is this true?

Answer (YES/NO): NO